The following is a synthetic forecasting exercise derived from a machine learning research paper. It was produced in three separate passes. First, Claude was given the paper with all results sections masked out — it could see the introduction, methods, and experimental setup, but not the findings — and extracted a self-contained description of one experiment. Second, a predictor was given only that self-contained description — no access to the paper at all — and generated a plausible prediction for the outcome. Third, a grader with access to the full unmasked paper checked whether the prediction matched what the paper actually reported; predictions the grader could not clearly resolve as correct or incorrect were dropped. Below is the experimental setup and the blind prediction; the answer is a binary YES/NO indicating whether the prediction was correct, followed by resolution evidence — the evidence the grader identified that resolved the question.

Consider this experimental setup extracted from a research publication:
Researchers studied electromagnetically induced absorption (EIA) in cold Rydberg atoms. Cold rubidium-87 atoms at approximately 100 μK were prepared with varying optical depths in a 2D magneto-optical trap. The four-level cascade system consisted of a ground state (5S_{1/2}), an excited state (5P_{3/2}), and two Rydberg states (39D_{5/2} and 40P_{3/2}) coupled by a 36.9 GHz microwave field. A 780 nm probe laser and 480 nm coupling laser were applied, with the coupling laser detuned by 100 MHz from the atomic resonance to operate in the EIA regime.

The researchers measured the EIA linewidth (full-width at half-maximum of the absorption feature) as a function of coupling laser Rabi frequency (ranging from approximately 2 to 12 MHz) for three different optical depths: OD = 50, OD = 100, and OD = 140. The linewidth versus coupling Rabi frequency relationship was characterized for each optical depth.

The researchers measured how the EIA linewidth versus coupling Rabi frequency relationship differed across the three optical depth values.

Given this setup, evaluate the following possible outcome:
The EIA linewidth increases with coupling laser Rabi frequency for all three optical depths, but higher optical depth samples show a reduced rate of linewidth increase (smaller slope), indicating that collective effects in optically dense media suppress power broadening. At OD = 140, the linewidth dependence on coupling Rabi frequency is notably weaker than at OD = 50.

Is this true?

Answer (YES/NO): NO